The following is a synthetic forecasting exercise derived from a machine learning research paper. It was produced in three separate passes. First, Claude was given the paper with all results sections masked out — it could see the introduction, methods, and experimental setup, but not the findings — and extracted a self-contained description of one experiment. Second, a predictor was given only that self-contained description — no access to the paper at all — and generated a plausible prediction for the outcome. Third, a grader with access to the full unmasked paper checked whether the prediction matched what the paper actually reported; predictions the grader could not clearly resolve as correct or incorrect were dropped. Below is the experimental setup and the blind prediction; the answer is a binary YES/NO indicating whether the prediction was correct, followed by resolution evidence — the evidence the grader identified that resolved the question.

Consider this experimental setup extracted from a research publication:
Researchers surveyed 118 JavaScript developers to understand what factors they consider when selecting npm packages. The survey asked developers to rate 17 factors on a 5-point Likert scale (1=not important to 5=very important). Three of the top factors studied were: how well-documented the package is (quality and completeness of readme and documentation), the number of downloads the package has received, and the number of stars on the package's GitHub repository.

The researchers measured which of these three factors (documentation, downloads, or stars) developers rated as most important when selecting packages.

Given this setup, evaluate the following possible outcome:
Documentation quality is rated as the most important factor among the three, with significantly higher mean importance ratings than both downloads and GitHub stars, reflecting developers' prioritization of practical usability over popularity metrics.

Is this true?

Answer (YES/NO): YES